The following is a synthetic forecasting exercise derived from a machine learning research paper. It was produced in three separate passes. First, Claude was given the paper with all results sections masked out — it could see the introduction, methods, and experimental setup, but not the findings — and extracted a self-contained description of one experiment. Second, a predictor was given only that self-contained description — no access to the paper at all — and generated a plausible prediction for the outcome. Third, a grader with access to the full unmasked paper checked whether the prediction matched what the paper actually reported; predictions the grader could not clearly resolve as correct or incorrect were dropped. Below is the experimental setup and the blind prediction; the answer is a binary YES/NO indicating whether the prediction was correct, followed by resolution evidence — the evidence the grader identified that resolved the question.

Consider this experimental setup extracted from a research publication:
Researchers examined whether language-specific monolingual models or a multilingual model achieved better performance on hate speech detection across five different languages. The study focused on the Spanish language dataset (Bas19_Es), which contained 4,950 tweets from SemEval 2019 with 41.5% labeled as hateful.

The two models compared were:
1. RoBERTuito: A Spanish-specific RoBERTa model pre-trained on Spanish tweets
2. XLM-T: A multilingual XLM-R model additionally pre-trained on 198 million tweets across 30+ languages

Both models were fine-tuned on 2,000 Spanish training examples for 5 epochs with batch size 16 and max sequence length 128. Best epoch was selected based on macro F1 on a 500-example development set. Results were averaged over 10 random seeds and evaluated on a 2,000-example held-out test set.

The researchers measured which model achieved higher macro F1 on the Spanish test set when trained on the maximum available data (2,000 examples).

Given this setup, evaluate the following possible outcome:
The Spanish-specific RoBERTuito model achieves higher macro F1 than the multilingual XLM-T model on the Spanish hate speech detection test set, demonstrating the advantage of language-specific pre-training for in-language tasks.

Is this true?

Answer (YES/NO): YES